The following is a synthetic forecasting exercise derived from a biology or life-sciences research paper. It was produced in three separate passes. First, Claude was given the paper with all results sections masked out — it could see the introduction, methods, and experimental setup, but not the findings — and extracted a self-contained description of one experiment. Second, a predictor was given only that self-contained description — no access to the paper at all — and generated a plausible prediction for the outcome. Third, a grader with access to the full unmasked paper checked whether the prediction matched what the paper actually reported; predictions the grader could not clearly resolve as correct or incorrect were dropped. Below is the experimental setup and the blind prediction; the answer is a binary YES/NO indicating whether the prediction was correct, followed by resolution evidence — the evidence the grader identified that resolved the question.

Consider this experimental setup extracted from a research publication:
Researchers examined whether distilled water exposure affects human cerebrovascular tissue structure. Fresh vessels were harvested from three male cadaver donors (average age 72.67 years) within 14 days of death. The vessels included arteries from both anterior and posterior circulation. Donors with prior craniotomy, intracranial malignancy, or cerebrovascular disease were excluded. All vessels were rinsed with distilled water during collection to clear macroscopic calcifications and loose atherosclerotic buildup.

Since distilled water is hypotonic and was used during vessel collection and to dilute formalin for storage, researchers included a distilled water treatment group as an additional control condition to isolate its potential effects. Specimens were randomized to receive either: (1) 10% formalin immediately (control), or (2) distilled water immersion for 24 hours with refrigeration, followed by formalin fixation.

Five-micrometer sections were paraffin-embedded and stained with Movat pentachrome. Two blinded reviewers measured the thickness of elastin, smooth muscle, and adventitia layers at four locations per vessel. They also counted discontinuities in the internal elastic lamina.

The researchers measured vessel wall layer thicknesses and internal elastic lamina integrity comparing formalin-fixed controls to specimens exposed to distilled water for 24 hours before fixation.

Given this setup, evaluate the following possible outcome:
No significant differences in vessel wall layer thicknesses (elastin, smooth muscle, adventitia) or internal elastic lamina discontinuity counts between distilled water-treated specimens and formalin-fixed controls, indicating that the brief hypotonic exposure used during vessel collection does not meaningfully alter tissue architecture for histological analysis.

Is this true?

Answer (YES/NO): YES